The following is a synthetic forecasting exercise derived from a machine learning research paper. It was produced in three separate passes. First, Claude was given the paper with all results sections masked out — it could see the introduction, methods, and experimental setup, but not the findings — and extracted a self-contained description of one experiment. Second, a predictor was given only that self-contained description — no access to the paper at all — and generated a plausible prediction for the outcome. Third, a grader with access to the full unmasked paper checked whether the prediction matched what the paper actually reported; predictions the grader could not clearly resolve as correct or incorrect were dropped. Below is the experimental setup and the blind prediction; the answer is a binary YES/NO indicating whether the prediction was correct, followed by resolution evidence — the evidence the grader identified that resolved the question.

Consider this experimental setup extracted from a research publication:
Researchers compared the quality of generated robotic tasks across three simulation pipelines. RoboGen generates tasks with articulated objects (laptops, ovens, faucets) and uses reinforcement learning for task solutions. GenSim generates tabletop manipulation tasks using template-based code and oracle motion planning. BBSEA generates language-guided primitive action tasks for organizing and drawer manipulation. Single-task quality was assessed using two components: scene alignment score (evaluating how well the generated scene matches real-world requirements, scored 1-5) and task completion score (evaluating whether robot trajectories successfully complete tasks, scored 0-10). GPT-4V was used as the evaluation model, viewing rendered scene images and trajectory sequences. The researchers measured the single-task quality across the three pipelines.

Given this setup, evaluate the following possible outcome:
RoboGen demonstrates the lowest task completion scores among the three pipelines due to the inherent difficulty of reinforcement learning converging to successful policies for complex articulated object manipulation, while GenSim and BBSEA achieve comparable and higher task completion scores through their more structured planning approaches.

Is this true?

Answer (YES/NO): NO